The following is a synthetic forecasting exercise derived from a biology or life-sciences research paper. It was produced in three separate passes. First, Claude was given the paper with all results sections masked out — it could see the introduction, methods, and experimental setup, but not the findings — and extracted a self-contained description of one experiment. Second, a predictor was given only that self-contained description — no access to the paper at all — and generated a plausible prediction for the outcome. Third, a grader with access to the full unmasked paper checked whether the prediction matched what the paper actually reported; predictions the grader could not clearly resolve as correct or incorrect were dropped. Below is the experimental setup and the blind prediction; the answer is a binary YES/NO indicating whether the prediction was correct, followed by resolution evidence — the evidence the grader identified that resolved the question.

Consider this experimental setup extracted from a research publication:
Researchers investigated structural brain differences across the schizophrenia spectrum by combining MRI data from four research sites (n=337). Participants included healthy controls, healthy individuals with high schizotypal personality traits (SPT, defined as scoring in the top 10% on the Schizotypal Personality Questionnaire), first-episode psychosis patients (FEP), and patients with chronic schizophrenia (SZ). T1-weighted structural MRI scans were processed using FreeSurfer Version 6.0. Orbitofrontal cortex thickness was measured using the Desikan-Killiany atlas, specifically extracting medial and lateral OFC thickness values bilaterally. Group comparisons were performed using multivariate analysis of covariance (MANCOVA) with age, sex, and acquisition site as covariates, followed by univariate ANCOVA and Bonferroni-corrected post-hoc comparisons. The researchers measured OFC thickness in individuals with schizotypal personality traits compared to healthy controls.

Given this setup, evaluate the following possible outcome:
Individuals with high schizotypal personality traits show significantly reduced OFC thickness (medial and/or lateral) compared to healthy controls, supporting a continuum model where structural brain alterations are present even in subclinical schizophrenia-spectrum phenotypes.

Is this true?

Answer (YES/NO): NO